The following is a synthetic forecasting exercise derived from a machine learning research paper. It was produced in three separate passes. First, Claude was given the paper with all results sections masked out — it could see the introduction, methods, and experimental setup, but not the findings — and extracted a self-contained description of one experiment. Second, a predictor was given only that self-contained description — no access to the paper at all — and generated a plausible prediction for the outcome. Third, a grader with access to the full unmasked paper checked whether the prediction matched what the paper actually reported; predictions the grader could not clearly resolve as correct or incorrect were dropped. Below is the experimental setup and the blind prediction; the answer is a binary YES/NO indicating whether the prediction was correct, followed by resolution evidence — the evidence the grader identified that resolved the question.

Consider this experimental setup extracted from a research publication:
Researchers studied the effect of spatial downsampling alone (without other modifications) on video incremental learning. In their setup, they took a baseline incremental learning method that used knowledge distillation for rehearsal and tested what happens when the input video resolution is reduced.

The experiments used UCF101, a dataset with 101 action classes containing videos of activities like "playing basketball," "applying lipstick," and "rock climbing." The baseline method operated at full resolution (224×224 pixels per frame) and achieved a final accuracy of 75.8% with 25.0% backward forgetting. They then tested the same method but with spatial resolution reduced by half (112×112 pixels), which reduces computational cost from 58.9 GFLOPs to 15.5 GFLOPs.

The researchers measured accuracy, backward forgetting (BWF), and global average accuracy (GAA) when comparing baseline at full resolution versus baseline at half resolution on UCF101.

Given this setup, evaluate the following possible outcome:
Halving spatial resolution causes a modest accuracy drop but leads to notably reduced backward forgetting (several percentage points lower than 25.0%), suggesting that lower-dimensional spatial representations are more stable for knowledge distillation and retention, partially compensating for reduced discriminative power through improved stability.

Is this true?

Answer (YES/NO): NO